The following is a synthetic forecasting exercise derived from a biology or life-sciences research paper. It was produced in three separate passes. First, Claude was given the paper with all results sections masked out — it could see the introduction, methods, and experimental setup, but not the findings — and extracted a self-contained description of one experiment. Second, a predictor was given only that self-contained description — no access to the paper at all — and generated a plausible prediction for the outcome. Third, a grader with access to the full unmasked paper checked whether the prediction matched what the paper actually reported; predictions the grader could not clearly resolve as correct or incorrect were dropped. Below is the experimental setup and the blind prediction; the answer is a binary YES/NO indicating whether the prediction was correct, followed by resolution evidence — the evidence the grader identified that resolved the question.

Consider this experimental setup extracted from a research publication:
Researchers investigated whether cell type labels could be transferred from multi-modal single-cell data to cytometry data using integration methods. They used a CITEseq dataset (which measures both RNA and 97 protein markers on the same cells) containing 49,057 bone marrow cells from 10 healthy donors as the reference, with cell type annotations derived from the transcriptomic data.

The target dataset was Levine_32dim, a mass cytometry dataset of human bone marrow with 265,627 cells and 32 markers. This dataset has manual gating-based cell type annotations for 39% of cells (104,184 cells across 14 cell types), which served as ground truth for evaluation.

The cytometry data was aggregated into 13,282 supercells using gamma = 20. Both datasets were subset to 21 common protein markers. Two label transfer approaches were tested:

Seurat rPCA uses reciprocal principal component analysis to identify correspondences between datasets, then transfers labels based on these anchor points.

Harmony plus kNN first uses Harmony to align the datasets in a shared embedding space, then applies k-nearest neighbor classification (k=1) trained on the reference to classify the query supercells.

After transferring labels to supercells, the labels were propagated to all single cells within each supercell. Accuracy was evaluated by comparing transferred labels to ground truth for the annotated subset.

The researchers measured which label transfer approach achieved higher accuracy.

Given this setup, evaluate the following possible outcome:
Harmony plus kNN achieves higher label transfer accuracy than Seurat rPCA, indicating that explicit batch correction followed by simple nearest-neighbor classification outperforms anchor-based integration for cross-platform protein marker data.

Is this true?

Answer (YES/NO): NO